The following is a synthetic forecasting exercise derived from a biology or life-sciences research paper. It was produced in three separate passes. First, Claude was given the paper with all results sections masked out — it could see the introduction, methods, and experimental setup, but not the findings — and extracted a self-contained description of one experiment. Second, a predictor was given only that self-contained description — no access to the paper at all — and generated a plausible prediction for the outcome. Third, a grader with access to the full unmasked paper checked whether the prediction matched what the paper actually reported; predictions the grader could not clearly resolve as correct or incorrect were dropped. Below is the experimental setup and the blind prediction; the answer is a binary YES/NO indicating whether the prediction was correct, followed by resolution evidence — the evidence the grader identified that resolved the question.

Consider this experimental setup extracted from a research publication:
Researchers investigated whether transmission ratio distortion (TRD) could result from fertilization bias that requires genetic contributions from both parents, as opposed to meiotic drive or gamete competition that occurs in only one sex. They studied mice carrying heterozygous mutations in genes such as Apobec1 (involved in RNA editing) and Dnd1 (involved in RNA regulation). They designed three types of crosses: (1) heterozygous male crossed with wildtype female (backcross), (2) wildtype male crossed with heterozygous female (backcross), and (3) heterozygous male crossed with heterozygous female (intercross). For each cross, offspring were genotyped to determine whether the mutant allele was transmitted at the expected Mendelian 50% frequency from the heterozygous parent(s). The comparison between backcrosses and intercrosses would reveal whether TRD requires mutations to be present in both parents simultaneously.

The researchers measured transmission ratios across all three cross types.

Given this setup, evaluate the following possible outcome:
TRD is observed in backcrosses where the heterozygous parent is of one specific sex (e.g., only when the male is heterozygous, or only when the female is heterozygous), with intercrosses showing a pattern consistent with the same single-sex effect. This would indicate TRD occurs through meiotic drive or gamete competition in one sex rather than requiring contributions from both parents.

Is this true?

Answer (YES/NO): NO